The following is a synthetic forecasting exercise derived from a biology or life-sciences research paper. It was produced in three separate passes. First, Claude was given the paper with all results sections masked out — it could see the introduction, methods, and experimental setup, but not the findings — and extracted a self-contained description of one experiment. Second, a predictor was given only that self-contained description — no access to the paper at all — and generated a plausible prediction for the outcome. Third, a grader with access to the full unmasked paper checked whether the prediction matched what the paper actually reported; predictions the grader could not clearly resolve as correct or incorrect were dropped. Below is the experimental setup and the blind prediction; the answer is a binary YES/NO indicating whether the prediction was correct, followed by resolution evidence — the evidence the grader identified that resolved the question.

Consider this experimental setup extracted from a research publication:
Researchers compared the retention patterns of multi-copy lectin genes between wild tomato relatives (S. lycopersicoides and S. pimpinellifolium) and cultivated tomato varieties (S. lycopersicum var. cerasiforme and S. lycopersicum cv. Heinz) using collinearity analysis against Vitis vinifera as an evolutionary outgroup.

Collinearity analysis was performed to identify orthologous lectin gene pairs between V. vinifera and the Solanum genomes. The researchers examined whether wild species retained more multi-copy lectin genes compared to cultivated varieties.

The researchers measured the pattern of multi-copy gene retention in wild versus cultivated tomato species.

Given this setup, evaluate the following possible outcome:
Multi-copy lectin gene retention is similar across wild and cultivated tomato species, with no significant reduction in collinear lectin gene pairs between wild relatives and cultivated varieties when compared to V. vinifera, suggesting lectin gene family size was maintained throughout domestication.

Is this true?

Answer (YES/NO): NO